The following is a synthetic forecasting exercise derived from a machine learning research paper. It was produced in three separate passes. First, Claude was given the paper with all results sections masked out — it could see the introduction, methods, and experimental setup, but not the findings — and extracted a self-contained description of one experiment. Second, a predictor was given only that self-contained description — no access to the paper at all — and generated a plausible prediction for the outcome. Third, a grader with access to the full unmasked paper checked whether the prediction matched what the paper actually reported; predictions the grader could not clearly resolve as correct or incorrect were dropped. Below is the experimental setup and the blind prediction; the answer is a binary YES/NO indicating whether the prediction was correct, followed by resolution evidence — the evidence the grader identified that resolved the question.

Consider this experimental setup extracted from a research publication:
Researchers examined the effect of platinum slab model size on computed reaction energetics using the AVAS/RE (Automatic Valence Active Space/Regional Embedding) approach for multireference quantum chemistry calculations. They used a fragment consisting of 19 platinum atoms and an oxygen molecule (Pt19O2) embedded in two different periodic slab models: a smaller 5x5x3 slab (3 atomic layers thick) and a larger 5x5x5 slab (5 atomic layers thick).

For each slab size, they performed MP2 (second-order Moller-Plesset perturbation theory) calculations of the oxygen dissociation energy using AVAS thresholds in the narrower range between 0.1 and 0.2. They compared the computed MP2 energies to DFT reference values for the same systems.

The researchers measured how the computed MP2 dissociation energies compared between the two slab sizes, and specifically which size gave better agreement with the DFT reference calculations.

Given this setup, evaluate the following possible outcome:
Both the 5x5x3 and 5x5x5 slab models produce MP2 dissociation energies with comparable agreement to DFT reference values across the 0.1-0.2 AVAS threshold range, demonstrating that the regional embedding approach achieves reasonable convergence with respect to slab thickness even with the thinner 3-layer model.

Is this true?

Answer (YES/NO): NO